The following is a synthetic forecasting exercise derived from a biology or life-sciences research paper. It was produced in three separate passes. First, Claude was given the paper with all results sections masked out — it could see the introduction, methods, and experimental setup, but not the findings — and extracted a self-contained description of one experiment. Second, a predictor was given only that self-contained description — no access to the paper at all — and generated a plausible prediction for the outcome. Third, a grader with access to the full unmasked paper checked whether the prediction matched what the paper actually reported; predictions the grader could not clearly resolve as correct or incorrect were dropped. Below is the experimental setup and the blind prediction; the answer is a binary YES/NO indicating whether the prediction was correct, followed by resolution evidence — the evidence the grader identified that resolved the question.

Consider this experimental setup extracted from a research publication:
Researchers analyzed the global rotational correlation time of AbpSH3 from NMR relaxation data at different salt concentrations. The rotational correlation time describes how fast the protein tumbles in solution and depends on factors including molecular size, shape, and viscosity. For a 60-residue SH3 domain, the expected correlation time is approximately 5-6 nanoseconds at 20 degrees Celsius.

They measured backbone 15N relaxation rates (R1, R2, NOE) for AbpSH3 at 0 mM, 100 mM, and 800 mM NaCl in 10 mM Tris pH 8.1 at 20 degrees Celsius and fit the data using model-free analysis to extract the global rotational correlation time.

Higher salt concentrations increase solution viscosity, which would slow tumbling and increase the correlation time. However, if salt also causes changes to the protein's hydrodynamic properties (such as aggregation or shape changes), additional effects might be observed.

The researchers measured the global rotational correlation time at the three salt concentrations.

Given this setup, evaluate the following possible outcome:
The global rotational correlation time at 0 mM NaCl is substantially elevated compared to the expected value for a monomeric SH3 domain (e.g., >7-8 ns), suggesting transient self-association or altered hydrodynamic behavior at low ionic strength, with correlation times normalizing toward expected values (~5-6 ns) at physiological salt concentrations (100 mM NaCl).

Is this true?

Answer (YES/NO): NO